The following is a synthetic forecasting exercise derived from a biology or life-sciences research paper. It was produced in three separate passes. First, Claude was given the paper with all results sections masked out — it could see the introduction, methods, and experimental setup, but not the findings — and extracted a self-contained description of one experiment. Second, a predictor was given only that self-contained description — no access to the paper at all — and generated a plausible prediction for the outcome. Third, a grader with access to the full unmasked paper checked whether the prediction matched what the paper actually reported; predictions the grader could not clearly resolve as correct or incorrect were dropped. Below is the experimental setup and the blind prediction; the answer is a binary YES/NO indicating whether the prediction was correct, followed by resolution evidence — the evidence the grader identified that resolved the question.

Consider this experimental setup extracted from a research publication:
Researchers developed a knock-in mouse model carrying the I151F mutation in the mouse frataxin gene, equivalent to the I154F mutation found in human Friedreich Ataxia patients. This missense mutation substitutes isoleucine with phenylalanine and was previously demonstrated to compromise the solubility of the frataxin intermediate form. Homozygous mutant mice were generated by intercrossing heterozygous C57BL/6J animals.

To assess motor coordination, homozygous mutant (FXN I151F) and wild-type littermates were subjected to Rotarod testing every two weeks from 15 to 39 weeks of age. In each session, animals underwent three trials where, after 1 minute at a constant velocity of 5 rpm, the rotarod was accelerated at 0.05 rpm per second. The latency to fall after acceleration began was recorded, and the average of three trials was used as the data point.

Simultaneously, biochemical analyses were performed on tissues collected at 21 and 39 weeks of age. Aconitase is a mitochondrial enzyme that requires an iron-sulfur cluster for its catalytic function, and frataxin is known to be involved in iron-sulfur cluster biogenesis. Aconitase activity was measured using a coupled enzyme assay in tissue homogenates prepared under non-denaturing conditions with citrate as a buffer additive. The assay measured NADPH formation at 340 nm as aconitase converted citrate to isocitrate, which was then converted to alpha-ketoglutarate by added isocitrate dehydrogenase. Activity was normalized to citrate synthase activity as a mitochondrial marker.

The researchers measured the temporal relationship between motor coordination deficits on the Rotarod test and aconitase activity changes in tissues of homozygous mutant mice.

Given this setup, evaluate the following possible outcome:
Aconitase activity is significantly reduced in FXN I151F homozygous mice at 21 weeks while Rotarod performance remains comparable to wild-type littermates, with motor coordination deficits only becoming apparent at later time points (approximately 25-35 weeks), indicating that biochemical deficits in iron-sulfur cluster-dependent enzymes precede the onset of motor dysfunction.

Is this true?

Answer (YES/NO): NO